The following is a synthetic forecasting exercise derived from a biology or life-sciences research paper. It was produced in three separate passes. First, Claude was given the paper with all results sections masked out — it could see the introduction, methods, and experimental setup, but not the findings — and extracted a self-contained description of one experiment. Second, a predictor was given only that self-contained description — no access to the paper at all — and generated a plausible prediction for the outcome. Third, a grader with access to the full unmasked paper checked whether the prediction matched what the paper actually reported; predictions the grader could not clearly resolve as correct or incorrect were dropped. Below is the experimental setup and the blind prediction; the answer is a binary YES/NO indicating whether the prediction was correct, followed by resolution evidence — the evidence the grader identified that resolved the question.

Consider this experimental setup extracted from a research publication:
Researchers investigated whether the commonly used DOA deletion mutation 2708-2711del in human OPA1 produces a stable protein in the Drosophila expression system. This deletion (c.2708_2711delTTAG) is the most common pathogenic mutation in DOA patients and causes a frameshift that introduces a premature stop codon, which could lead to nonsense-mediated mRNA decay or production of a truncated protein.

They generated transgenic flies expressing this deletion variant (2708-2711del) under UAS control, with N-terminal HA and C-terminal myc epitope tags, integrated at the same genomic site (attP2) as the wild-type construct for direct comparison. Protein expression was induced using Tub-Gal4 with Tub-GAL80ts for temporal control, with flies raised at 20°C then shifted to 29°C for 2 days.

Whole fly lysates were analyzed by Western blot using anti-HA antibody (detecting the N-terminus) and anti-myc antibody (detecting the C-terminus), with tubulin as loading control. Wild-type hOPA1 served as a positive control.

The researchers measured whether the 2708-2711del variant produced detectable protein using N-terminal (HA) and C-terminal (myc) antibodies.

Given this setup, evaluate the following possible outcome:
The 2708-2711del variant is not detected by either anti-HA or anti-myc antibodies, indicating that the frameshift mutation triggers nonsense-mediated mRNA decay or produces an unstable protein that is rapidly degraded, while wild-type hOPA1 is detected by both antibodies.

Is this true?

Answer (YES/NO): NO